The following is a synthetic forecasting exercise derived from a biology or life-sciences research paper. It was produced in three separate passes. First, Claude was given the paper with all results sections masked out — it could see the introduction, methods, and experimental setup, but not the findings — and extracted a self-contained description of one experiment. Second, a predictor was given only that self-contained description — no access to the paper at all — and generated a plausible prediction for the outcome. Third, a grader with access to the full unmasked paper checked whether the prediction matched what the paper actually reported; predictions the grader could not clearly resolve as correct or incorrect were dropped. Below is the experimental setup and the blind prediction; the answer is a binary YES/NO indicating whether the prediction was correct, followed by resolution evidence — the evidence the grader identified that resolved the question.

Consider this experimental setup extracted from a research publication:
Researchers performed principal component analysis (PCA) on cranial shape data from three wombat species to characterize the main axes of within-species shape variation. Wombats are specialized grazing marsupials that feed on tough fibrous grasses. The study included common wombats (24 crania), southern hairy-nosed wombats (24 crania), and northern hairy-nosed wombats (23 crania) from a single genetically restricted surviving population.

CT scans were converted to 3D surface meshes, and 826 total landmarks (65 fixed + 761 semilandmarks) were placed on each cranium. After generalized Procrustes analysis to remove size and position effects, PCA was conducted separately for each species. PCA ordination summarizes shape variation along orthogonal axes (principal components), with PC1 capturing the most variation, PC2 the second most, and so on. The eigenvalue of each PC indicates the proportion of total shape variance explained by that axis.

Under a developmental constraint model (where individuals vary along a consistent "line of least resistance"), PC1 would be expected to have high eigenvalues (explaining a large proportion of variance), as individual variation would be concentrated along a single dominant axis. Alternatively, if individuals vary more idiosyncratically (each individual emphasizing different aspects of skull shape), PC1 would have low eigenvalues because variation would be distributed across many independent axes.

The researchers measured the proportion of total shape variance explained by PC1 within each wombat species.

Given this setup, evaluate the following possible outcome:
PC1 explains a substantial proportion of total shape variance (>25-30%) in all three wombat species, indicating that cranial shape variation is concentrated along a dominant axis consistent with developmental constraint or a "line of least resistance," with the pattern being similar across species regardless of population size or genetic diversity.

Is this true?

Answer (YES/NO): NO